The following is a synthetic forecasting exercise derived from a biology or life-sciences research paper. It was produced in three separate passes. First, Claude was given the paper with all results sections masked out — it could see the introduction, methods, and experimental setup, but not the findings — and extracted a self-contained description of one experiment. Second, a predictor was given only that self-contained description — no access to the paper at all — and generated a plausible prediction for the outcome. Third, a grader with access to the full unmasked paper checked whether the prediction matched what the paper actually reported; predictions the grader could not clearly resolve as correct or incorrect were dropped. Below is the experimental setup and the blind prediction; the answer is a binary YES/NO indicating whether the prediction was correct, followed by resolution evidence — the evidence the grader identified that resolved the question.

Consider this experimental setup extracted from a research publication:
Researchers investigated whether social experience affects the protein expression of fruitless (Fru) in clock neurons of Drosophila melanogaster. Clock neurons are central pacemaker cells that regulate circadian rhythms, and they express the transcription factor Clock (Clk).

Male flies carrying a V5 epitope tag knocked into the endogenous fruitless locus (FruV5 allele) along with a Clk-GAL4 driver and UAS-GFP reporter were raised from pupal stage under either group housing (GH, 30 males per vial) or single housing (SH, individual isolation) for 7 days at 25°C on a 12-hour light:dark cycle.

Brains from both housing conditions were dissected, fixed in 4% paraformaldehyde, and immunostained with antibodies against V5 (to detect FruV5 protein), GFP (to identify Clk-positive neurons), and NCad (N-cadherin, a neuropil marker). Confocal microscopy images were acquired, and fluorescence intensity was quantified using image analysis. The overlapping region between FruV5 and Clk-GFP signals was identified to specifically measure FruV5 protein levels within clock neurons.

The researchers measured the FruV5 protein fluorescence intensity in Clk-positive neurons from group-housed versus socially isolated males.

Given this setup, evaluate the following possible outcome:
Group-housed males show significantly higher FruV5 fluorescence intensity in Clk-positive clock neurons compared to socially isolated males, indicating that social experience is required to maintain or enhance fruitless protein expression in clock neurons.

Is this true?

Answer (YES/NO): NO